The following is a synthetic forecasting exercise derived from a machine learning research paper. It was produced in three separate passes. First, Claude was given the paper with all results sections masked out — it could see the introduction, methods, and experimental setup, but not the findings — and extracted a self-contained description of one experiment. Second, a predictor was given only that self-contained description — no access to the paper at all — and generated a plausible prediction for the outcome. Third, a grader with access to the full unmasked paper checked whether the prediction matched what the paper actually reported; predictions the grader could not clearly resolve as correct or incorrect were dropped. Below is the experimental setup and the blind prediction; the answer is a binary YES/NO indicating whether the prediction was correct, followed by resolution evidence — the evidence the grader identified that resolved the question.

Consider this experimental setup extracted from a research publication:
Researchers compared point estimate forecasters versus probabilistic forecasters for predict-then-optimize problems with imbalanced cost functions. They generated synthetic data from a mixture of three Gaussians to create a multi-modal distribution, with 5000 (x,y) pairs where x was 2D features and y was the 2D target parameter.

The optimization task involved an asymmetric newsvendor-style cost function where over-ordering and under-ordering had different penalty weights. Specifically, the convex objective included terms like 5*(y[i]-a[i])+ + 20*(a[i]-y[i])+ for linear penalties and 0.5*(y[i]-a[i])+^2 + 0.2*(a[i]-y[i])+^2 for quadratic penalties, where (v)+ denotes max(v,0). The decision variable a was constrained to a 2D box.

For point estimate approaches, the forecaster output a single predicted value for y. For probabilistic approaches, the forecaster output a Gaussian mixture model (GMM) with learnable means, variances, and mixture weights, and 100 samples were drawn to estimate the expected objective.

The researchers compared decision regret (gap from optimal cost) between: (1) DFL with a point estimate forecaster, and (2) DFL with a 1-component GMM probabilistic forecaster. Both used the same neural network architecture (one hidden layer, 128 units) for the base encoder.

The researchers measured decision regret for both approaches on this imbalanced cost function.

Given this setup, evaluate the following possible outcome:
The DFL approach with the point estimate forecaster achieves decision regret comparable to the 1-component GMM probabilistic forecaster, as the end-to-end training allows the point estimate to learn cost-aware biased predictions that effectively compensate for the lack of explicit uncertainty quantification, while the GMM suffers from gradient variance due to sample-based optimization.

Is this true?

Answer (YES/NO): NO